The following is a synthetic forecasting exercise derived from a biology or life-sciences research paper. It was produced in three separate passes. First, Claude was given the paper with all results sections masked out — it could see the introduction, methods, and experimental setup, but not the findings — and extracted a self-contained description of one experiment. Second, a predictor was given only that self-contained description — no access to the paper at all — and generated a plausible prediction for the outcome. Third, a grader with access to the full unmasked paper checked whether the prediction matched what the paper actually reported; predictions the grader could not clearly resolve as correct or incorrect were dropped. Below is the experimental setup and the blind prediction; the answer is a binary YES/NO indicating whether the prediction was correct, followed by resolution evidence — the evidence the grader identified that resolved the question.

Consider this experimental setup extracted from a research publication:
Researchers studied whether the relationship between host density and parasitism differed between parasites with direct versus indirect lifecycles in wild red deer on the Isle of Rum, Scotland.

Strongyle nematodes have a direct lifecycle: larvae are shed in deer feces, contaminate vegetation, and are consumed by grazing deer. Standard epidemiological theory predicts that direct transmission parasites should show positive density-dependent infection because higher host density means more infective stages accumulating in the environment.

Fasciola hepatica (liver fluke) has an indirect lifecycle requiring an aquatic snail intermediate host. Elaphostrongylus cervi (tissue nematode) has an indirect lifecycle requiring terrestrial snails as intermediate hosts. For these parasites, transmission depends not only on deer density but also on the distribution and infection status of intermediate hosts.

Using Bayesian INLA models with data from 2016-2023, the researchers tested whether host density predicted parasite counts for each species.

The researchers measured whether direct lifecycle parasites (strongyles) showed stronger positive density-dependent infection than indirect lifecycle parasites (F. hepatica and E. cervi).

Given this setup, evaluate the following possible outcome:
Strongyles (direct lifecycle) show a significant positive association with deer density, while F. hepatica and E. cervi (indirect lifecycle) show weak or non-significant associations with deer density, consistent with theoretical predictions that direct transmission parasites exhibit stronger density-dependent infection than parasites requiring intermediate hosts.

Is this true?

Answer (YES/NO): NO